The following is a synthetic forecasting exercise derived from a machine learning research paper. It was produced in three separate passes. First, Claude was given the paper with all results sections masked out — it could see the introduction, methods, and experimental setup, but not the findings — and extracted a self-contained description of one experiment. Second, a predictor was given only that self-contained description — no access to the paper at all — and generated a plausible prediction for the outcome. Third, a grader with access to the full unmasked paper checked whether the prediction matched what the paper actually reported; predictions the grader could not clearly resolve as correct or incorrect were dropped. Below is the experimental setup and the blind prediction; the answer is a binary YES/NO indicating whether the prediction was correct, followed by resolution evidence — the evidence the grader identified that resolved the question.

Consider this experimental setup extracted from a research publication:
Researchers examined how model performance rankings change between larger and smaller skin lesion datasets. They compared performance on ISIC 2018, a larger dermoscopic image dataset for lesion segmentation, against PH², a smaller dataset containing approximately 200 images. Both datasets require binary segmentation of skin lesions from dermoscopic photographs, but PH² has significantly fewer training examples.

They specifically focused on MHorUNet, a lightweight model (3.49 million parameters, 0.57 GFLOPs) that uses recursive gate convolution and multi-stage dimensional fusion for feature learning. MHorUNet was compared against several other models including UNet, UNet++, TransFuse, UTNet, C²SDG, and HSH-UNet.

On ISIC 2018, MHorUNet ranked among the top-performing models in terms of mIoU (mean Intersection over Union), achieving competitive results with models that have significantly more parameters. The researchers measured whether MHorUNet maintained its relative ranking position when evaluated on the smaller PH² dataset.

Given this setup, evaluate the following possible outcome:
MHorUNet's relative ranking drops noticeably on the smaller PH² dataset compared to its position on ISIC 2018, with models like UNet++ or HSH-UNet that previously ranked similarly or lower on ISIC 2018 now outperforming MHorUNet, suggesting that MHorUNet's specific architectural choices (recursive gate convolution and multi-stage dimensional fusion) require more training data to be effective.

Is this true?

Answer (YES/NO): YES